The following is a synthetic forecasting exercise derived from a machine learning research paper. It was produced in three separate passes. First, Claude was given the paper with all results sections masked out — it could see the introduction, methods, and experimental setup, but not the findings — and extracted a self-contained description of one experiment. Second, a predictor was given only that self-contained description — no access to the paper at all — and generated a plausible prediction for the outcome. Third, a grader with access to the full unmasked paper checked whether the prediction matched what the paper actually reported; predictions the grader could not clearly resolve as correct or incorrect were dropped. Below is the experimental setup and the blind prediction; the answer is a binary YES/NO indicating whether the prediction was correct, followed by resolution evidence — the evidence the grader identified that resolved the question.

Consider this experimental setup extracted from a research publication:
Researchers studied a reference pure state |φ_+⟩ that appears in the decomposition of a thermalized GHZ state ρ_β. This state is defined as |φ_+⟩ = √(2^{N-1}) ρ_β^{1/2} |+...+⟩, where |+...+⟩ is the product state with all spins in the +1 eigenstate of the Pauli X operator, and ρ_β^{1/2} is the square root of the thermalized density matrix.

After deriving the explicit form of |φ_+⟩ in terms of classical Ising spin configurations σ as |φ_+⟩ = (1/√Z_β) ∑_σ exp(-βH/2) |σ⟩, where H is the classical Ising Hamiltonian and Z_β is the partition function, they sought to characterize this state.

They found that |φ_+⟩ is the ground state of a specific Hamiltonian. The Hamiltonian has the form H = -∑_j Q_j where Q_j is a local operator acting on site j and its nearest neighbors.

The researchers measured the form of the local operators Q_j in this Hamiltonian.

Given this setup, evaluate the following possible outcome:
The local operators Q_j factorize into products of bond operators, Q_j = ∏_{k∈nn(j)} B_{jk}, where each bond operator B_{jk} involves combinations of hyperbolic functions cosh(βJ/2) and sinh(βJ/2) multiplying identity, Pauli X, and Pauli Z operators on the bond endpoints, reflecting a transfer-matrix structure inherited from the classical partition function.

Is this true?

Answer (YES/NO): NO